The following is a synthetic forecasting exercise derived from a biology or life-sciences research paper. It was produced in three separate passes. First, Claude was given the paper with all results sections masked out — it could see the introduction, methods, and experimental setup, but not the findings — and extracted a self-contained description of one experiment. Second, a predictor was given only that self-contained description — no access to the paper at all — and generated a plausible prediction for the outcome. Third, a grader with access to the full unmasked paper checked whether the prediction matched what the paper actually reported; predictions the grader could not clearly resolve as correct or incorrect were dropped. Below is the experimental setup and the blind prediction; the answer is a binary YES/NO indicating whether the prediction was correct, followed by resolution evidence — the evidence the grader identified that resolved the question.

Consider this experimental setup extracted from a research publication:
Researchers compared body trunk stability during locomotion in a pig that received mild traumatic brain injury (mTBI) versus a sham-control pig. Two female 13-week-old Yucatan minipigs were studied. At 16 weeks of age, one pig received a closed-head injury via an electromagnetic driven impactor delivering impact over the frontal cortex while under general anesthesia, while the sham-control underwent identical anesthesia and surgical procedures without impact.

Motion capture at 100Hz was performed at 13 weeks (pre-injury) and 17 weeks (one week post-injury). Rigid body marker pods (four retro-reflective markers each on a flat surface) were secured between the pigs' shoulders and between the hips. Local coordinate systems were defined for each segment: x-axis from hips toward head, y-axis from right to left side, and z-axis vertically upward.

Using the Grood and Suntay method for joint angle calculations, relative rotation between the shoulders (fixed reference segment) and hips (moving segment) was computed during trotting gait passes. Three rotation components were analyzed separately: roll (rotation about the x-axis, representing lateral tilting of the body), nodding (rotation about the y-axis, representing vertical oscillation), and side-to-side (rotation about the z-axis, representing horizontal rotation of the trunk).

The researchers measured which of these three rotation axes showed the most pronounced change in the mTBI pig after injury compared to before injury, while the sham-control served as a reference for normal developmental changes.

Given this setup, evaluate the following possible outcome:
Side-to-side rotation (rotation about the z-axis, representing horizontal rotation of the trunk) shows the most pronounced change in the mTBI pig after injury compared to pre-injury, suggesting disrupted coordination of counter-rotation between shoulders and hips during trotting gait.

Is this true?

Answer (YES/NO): NO